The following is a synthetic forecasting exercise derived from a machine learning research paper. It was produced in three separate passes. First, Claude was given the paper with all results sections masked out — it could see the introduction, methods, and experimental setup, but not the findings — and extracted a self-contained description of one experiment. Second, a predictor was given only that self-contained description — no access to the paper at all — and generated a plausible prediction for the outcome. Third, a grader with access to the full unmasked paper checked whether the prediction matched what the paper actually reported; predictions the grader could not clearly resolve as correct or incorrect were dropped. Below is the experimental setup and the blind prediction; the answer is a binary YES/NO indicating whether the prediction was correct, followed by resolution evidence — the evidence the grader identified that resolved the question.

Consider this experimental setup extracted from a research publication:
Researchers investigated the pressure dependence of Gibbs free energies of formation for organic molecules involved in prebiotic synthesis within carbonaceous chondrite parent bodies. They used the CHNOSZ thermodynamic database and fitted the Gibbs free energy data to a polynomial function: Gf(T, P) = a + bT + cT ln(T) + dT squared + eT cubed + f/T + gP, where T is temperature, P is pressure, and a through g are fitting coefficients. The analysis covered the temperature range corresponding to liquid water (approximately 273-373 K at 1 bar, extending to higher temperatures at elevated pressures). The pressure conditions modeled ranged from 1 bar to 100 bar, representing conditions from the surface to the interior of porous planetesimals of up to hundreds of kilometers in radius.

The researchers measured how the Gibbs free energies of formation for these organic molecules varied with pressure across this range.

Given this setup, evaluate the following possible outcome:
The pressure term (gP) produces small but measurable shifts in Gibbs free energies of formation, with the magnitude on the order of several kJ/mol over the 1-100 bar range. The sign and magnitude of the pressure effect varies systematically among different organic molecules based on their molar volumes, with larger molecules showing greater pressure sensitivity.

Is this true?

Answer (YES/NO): NO